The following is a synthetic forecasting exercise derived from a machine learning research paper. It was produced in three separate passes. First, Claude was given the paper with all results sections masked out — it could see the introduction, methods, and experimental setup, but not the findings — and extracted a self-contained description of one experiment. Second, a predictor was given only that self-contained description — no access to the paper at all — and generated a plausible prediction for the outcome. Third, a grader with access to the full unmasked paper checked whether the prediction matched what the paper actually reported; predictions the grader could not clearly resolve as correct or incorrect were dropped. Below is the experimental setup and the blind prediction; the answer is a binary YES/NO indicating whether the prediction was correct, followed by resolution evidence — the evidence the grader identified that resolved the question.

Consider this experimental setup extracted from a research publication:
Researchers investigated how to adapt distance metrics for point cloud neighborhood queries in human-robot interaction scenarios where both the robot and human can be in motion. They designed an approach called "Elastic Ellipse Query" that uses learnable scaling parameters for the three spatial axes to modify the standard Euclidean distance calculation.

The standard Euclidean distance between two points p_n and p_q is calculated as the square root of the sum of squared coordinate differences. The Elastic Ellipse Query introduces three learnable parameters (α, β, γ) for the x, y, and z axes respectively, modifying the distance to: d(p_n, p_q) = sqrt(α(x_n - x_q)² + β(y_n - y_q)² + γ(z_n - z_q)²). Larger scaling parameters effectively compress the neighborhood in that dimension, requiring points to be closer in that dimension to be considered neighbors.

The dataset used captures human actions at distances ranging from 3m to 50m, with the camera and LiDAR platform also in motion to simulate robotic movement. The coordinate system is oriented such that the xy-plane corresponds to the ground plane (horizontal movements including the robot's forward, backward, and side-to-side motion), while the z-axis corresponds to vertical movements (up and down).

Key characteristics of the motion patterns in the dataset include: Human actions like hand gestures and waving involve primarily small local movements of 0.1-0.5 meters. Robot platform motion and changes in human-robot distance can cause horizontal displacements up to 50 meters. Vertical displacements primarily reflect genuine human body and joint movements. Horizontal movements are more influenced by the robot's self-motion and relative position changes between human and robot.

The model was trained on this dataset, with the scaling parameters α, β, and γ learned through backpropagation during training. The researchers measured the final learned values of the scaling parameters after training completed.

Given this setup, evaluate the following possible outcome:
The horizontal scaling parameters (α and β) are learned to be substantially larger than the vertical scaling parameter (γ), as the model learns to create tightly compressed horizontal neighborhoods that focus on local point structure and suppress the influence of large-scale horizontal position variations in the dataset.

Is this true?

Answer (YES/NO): YES